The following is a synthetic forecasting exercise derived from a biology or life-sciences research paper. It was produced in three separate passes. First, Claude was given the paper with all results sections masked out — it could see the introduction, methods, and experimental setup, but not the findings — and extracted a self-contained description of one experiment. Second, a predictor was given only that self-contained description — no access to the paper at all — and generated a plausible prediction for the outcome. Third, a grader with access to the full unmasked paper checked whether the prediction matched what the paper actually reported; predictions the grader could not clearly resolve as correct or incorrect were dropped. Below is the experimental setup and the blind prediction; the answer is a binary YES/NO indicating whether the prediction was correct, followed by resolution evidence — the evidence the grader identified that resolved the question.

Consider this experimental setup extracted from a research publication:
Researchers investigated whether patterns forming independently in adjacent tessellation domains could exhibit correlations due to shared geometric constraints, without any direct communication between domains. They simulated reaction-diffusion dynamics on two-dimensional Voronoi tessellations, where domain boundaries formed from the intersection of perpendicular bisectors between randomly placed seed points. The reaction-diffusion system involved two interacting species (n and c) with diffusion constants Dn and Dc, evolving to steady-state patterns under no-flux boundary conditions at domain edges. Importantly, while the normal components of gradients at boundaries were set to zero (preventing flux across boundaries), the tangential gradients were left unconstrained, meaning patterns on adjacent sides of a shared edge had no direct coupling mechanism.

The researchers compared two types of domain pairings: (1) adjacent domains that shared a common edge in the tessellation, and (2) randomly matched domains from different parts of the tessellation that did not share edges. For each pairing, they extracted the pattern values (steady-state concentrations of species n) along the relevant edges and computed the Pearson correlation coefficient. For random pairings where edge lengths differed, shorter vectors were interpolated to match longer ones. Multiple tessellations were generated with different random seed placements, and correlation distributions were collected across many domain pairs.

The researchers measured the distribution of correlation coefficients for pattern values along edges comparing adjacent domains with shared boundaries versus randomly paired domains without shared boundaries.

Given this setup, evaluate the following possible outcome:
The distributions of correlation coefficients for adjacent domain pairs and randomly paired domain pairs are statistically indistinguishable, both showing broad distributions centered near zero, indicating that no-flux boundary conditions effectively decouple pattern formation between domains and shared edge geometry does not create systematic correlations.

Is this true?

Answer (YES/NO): NO